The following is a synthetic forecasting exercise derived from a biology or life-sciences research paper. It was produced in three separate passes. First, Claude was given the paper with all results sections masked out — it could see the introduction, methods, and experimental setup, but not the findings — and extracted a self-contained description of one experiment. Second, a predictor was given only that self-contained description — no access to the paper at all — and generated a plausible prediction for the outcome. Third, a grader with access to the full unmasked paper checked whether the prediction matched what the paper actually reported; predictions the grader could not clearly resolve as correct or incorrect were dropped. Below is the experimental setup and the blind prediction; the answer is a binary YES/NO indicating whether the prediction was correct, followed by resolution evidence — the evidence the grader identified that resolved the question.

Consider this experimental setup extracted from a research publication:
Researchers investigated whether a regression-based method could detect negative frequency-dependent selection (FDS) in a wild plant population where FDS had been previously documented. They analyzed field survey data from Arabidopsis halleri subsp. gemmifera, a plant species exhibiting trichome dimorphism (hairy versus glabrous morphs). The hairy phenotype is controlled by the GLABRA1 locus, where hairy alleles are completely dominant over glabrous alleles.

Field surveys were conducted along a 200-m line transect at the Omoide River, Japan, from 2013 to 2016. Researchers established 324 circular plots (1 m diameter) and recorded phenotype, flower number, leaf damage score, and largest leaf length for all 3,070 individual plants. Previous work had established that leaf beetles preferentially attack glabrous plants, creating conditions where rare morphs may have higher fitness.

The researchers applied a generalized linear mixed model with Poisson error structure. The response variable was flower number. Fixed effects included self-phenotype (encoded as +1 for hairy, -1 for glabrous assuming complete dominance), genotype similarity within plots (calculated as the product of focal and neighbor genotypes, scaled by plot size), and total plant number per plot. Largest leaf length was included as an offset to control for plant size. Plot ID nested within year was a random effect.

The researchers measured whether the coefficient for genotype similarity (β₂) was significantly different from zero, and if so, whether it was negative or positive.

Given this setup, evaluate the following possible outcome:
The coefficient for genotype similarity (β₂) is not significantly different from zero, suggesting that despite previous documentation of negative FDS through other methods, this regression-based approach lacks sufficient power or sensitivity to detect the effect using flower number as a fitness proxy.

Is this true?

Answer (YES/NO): NO